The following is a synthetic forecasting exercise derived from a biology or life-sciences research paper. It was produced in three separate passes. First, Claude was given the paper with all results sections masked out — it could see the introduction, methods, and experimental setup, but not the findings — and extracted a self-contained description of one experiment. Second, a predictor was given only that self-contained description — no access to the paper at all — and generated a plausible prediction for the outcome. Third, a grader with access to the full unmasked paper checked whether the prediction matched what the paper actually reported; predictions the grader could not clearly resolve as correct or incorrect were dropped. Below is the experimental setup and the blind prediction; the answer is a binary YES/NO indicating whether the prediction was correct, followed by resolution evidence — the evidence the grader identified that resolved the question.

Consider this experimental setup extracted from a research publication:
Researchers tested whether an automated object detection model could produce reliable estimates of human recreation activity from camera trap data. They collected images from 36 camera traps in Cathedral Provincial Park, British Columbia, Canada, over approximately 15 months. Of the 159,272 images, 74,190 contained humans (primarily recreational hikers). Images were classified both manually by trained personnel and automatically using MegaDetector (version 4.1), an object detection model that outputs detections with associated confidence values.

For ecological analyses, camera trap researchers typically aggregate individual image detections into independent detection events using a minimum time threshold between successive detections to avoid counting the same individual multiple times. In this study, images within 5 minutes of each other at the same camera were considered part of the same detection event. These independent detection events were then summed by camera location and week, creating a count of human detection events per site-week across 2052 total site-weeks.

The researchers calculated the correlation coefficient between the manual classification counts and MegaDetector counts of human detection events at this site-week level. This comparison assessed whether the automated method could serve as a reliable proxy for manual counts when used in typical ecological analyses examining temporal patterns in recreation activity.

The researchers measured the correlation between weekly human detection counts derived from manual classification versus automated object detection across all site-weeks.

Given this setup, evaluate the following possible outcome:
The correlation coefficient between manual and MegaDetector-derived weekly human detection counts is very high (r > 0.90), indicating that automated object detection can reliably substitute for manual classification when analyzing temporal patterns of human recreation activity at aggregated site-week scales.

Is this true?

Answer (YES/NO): YES